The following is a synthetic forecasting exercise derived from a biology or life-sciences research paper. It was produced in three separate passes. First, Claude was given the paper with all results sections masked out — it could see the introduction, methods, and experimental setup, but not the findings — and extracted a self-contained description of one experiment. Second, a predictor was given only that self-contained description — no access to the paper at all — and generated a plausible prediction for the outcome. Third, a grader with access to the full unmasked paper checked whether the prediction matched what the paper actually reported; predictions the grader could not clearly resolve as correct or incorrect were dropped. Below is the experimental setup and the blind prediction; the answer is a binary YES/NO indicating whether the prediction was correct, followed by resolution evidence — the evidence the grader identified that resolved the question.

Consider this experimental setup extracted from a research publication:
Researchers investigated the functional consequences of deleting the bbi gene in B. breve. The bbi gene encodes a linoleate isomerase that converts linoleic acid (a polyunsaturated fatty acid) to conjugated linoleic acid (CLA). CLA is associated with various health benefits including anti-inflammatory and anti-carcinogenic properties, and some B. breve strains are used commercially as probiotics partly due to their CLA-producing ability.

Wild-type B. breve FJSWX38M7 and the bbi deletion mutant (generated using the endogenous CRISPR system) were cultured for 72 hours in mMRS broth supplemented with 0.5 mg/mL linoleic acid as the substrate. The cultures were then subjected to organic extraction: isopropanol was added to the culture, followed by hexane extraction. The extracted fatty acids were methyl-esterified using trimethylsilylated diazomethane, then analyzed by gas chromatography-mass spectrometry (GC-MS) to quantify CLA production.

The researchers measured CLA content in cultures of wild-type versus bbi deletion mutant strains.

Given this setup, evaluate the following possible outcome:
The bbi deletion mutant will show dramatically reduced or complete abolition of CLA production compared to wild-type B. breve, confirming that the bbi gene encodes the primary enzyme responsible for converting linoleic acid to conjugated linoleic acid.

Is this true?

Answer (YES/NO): YES